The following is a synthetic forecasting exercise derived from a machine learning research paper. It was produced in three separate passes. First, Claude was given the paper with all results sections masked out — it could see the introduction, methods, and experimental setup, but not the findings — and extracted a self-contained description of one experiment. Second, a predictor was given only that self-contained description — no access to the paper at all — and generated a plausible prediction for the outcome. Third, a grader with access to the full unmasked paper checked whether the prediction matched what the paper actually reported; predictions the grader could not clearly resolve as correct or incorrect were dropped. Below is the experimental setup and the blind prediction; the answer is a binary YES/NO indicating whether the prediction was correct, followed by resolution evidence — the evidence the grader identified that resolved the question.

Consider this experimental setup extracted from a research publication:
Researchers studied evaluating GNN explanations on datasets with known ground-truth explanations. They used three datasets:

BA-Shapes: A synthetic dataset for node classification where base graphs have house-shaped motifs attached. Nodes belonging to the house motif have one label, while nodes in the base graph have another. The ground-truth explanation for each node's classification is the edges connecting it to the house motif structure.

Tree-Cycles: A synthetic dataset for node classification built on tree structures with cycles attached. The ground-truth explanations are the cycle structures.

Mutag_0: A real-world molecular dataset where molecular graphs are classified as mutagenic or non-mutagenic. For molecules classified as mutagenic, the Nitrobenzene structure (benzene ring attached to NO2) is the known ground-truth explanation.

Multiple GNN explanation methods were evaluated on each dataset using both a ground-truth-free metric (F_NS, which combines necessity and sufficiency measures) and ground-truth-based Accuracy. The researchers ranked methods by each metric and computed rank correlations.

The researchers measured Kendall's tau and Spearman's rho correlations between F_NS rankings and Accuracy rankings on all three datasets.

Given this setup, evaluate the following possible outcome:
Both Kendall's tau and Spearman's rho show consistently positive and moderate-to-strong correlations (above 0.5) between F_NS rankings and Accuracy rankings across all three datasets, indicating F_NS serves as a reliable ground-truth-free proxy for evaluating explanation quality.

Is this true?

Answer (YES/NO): YES